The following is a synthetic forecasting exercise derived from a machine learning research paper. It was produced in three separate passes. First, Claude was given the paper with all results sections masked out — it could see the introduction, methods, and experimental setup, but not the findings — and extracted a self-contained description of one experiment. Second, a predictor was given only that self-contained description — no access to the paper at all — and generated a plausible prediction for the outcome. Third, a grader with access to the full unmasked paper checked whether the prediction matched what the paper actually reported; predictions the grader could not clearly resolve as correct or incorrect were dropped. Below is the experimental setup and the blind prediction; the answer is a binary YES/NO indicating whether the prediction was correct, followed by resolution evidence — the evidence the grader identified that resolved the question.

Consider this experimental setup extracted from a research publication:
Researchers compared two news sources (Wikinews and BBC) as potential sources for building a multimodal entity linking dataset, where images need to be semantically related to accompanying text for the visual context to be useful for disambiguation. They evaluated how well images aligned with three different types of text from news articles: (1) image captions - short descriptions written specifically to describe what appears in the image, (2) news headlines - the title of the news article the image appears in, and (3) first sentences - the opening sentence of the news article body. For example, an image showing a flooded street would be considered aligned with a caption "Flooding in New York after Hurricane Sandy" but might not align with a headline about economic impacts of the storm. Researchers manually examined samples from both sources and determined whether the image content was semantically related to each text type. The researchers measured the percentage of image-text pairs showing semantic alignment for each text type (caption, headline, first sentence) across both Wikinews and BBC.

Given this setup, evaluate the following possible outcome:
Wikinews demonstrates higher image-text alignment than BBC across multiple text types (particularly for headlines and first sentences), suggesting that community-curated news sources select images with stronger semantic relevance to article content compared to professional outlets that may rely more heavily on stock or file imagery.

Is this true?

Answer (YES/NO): NO